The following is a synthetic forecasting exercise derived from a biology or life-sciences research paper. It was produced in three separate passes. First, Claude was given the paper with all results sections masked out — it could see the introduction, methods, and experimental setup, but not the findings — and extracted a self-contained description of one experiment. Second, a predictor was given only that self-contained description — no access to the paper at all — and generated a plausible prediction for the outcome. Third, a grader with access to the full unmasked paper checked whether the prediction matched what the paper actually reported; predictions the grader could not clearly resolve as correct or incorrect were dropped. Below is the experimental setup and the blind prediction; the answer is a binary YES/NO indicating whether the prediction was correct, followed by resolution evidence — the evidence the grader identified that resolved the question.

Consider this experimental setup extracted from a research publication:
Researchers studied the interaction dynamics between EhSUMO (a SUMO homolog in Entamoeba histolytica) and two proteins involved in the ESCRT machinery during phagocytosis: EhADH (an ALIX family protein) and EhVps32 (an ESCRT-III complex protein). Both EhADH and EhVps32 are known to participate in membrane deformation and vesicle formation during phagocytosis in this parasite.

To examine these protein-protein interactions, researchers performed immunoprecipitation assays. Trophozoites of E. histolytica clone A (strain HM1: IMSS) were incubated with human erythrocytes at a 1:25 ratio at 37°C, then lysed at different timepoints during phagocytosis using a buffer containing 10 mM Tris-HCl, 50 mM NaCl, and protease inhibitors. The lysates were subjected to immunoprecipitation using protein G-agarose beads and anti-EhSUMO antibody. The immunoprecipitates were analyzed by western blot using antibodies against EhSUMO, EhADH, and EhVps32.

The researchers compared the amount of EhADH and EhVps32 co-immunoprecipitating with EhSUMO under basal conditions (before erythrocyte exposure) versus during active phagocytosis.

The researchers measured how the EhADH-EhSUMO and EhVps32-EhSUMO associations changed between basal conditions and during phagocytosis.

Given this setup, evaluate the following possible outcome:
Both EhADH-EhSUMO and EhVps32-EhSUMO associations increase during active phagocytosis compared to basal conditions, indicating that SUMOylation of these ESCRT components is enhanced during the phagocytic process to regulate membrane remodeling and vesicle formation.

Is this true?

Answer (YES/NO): NO